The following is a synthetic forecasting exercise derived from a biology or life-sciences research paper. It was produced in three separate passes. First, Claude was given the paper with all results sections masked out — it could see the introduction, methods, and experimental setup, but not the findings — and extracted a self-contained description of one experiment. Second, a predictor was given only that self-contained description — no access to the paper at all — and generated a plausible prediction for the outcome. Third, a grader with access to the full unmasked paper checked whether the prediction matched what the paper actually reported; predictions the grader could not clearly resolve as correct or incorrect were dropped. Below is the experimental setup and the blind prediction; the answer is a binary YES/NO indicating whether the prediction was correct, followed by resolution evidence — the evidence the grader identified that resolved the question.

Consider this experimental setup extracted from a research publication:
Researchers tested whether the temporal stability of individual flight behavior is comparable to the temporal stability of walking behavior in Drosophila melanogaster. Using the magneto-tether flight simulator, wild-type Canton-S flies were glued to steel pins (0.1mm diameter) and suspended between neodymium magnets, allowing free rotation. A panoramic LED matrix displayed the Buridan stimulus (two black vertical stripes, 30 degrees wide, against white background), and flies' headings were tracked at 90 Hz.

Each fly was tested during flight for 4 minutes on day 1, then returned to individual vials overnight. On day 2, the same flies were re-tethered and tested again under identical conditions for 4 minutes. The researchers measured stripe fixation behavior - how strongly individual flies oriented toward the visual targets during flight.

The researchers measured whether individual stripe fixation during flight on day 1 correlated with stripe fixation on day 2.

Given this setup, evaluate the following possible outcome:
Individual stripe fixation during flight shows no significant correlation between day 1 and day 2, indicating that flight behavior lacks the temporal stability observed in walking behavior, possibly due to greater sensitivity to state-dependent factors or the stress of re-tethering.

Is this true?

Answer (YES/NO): NO